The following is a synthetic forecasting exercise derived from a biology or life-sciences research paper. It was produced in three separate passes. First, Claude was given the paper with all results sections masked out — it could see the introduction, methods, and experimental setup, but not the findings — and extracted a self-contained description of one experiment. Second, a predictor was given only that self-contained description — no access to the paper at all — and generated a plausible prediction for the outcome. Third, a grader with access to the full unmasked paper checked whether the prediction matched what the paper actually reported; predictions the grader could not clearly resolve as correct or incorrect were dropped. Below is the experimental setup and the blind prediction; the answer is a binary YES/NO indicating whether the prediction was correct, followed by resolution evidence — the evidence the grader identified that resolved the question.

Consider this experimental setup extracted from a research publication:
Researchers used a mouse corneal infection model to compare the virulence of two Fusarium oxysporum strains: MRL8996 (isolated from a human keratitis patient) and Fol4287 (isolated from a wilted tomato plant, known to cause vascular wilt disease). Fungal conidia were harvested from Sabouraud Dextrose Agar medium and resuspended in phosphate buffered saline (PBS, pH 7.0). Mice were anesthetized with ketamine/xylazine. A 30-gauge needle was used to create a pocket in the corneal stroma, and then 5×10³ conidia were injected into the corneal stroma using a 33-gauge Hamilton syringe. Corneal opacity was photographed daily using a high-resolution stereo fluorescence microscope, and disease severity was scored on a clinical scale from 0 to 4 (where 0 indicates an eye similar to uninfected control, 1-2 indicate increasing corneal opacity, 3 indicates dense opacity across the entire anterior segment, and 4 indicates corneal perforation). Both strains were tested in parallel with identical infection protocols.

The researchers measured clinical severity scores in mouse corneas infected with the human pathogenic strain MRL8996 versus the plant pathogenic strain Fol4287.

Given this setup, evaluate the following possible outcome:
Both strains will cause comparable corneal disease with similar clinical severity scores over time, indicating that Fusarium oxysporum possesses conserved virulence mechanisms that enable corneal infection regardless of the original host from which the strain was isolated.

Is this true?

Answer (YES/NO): NO